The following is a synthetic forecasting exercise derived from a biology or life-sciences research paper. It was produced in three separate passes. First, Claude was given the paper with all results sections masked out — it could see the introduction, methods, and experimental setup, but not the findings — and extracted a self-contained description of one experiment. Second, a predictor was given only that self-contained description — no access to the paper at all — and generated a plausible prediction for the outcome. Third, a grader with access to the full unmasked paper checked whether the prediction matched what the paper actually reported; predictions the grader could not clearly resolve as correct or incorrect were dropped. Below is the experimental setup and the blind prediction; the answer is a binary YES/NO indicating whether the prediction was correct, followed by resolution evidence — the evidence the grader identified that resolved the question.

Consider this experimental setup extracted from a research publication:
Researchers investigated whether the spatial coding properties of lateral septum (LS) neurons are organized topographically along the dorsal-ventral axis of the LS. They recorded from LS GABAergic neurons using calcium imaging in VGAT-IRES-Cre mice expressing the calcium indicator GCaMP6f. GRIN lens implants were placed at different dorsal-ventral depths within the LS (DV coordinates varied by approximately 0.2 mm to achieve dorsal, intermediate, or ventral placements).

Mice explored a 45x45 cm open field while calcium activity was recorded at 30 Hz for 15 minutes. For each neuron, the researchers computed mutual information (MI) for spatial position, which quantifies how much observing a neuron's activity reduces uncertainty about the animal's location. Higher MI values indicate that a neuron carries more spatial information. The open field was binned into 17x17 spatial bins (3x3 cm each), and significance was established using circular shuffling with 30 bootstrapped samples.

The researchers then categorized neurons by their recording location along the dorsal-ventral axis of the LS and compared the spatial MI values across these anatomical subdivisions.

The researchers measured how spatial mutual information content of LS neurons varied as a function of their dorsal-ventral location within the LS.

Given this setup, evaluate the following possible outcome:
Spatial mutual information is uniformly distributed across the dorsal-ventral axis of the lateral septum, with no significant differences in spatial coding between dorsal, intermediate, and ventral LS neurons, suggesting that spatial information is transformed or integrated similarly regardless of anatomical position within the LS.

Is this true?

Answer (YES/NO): NO